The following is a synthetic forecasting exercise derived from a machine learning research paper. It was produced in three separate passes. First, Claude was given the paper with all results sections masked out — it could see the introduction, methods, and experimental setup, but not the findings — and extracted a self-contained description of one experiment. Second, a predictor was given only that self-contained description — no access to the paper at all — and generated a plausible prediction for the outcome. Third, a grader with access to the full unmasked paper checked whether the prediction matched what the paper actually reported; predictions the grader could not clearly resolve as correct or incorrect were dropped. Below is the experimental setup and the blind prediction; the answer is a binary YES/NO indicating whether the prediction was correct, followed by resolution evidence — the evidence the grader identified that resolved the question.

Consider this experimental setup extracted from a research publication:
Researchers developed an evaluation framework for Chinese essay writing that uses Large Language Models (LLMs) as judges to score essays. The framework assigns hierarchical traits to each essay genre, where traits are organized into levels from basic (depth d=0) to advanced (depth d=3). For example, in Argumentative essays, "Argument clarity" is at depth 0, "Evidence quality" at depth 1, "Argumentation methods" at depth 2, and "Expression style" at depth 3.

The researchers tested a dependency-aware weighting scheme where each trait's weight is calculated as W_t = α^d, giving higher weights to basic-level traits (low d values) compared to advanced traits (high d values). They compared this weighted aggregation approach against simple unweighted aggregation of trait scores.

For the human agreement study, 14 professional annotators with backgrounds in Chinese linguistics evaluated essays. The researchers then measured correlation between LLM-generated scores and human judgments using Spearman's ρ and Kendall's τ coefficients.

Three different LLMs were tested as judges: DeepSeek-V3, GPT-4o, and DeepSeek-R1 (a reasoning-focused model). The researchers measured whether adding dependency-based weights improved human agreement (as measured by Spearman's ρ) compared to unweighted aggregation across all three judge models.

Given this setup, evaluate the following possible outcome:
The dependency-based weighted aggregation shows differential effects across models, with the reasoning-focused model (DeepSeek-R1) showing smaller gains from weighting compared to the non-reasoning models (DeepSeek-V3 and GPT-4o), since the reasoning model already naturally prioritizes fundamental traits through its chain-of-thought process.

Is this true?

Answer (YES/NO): NO